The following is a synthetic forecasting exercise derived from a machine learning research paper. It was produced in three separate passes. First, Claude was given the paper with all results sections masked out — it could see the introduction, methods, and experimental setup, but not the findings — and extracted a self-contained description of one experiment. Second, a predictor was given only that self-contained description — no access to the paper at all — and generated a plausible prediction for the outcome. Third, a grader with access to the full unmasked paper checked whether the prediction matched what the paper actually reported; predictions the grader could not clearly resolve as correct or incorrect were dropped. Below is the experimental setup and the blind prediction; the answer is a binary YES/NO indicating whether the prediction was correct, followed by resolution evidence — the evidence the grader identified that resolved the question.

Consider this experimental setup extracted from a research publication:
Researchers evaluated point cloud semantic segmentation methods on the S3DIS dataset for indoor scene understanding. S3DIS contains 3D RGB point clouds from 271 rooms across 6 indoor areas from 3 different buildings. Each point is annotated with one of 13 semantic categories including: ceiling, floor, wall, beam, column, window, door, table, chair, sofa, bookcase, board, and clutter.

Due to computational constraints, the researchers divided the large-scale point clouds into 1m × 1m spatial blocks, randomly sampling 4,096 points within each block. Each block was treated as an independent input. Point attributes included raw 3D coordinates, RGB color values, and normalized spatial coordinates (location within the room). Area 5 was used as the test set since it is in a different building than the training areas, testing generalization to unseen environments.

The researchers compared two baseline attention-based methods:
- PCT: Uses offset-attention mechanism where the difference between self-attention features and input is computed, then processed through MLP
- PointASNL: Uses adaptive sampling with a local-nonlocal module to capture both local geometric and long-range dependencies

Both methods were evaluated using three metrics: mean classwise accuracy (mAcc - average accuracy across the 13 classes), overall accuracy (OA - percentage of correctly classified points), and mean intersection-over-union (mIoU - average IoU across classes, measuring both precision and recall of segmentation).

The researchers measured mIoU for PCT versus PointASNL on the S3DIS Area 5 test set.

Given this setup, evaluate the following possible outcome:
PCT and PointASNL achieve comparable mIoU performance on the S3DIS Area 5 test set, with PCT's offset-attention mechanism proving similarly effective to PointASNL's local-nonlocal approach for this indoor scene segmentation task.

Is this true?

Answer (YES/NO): NO